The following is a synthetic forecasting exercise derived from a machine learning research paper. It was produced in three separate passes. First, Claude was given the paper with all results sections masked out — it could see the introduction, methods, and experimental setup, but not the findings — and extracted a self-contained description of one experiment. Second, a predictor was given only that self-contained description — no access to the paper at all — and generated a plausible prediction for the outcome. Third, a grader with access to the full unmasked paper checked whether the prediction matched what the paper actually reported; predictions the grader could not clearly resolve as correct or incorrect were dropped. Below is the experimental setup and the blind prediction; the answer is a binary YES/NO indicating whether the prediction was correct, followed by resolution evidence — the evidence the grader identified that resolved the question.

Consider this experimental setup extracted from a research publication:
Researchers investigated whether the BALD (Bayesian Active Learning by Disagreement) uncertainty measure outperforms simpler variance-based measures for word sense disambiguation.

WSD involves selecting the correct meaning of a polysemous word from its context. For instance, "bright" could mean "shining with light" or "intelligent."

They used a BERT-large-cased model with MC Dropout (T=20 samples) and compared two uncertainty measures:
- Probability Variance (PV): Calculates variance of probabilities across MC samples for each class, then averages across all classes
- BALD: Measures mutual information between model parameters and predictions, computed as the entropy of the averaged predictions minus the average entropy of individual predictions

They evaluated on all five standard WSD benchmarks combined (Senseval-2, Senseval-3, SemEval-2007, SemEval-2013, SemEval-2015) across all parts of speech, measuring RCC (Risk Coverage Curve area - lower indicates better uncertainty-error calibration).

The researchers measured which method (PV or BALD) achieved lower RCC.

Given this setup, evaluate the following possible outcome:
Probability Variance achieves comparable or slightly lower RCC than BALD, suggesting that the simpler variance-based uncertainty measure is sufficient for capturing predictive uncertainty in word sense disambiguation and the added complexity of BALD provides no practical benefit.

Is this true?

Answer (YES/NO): NO